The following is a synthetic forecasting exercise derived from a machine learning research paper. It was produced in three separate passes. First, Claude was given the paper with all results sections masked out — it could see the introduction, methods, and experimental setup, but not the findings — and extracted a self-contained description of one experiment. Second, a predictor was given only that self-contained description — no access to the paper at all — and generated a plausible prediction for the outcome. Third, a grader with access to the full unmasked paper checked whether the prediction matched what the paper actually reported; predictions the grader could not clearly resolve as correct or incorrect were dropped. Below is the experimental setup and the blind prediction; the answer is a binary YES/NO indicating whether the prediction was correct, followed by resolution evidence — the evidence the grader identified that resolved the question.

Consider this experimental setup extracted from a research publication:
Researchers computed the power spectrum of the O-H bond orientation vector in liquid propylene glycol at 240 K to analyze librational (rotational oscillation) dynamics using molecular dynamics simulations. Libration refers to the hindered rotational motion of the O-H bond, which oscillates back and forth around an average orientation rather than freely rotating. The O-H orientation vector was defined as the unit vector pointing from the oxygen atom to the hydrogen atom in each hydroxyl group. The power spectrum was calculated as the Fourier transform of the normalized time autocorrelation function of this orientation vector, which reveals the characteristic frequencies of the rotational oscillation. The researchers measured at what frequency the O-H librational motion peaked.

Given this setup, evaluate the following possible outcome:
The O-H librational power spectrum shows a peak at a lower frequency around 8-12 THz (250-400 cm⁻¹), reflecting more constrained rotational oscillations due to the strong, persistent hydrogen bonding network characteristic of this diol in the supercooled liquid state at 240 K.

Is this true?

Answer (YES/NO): NO